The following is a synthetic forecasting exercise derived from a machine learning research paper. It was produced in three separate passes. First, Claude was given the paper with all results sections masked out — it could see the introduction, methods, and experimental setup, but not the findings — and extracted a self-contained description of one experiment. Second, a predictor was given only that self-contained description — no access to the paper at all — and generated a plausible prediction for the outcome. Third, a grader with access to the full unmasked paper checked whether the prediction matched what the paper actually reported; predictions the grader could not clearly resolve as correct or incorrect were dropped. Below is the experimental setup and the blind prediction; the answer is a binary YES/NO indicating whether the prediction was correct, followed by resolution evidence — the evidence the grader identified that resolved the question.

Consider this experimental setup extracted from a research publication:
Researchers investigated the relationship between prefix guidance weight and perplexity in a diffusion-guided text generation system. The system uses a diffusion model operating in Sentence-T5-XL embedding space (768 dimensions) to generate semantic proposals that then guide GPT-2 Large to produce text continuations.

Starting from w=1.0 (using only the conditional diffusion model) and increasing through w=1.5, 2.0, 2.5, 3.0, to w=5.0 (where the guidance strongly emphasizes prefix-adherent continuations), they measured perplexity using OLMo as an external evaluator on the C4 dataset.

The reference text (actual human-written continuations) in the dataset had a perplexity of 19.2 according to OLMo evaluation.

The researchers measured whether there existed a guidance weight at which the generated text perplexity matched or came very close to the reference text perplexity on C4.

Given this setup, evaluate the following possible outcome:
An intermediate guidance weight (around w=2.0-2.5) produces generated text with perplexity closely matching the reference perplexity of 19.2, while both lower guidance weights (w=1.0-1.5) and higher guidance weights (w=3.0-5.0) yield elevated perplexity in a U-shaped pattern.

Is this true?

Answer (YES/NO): NO